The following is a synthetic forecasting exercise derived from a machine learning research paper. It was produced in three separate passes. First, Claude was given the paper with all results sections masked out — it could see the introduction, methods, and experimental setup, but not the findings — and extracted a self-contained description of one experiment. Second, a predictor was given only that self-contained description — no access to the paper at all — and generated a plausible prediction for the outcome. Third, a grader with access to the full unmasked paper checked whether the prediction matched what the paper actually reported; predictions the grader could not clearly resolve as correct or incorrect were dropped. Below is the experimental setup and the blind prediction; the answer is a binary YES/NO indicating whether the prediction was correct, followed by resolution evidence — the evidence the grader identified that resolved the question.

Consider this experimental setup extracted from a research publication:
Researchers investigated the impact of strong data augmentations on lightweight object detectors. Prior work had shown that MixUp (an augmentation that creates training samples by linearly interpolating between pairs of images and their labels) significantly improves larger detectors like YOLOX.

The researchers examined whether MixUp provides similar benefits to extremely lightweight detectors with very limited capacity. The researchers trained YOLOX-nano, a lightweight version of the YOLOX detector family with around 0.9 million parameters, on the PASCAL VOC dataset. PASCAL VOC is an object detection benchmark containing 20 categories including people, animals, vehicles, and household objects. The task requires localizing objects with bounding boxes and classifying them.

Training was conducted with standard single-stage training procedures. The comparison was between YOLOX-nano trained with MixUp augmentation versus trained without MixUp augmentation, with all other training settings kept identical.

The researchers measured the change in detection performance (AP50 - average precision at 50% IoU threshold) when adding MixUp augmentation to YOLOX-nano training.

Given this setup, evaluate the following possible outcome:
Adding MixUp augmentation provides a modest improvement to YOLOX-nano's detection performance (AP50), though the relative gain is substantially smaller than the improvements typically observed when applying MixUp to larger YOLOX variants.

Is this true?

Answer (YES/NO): NO